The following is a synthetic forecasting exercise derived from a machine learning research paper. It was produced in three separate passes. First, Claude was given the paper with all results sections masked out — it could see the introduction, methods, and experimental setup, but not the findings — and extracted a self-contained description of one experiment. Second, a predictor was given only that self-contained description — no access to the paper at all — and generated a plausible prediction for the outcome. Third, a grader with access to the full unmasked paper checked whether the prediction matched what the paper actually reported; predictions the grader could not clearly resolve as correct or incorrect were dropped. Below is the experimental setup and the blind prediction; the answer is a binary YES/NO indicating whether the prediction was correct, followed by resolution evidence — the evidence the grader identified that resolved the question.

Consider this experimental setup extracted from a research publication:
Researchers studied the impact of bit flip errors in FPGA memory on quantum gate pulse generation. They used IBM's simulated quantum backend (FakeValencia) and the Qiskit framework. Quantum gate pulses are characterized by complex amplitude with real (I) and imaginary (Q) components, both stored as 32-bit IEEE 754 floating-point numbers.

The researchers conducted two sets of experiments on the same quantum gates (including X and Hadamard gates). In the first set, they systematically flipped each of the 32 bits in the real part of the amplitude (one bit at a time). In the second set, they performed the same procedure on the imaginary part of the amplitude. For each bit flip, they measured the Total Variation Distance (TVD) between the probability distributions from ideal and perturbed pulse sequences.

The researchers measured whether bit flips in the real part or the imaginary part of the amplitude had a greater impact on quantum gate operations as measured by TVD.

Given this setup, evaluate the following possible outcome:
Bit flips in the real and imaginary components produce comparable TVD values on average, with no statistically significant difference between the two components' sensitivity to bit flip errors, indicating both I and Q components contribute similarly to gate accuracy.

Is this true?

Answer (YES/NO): NO